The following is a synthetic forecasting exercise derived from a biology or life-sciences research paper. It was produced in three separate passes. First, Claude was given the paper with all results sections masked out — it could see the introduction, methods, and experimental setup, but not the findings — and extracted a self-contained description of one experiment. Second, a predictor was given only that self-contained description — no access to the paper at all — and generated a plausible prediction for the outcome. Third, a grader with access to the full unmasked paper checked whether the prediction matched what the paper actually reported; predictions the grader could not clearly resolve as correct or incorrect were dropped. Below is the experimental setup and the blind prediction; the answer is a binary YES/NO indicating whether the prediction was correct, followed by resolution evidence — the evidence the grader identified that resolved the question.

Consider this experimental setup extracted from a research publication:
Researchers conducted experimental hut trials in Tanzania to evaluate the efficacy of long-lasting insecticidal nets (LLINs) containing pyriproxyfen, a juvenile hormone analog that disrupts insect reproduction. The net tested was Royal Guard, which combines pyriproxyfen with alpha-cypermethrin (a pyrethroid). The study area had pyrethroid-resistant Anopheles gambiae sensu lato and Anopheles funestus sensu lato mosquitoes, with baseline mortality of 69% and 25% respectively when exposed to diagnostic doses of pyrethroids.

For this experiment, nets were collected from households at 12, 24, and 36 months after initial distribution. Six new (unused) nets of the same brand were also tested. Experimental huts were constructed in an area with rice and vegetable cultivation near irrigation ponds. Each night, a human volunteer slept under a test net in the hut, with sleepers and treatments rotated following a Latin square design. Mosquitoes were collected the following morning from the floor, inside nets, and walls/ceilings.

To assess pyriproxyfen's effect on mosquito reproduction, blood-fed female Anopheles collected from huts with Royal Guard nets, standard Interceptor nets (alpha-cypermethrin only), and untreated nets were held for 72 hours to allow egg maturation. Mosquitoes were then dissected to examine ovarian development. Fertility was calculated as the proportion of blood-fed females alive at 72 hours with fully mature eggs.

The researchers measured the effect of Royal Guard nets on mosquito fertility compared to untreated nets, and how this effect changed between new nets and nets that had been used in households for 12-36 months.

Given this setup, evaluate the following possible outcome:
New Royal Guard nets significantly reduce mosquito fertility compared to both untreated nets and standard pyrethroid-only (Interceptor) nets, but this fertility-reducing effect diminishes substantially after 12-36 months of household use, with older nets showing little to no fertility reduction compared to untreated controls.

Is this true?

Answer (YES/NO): NO